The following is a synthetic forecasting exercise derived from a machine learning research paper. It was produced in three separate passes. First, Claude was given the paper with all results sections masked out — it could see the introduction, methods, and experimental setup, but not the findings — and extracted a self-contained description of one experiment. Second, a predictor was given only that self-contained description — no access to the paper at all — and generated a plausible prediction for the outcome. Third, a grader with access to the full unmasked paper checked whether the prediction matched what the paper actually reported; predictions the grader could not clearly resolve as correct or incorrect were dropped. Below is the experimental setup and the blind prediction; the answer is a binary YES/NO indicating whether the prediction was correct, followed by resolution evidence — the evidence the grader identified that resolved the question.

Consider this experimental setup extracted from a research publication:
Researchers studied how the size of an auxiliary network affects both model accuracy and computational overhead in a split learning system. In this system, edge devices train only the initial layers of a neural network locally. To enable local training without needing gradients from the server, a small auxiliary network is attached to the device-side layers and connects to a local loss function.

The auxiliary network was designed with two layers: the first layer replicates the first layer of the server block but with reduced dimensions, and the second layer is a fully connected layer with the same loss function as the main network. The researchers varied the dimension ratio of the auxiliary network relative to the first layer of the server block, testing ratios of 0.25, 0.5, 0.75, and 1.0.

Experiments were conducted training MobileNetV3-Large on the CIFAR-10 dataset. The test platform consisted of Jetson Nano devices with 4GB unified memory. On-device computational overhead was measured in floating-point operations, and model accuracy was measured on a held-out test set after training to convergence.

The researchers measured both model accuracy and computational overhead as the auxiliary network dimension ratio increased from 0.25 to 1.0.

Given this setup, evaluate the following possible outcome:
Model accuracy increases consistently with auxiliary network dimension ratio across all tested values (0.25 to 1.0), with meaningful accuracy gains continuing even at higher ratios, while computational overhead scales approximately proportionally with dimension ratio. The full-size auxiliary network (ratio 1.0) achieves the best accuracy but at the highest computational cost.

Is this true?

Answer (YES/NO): NO